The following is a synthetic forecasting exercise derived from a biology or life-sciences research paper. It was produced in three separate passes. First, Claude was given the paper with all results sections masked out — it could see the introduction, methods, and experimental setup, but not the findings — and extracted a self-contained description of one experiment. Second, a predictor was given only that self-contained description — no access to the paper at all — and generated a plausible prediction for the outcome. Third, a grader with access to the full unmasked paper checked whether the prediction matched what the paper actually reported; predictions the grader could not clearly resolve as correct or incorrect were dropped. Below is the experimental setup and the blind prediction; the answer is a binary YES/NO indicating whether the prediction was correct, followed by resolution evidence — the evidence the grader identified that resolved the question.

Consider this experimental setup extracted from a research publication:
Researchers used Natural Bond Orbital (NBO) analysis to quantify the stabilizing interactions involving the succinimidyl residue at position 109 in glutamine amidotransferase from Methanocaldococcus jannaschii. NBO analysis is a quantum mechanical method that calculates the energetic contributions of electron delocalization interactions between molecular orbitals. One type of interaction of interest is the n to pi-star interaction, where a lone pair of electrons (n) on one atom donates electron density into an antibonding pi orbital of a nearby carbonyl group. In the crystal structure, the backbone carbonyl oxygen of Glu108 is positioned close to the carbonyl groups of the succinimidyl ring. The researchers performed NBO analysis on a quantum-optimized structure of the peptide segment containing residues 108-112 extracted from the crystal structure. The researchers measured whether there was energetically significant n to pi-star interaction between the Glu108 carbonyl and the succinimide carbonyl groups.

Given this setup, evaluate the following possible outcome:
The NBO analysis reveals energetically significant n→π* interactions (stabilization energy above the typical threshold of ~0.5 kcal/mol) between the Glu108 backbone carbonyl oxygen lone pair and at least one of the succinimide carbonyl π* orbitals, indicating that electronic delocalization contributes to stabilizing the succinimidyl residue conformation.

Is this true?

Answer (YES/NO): YES